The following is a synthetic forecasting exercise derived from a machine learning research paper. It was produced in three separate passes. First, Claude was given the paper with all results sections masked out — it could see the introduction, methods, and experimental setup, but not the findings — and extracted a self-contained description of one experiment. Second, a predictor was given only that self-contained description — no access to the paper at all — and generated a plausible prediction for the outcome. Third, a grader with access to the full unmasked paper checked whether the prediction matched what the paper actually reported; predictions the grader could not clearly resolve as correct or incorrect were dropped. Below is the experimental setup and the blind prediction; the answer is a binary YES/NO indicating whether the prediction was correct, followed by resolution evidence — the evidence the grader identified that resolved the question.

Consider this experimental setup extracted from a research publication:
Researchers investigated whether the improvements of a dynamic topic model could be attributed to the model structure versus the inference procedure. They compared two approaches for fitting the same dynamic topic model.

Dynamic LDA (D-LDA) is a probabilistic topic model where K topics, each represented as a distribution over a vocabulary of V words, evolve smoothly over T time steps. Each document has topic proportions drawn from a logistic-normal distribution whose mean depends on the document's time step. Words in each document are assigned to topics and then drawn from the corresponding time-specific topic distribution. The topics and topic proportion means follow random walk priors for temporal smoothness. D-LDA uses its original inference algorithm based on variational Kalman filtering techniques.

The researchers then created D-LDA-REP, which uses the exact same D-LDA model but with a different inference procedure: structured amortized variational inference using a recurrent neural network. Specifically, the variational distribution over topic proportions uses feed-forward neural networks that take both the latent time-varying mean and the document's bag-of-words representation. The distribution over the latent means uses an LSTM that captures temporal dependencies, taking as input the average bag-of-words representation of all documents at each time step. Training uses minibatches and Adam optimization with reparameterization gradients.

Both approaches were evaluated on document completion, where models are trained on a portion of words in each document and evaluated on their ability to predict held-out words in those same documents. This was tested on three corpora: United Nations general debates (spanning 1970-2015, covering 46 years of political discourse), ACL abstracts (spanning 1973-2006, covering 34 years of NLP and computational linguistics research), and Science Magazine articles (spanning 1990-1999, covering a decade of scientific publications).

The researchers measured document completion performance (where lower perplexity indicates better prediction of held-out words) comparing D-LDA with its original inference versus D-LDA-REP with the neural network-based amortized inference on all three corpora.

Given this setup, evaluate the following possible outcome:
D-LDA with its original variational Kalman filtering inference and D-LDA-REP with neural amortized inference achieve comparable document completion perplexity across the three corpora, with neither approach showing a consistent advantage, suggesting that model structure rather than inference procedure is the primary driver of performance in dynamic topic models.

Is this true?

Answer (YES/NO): NO